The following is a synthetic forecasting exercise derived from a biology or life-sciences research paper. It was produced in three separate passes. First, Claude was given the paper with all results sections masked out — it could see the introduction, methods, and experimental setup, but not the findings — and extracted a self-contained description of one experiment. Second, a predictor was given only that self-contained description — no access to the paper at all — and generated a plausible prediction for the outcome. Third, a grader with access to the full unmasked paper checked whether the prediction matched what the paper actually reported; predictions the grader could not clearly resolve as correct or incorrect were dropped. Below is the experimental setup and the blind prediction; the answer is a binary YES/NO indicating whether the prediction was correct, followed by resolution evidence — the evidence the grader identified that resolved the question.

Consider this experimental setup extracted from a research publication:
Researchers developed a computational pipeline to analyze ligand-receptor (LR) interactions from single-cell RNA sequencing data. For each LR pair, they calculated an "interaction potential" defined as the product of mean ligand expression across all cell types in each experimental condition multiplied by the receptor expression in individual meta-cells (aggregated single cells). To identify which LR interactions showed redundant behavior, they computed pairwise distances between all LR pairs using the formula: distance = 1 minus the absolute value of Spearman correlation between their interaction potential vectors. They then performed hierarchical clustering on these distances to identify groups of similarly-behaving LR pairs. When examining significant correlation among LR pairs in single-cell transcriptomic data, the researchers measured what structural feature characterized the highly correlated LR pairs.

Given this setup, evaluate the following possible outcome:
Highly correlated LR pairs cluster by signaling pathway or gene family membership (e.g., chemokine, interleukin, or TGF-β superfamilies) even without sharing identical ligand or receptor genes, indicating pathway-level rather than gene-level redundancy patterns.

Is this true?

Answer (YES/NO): NO